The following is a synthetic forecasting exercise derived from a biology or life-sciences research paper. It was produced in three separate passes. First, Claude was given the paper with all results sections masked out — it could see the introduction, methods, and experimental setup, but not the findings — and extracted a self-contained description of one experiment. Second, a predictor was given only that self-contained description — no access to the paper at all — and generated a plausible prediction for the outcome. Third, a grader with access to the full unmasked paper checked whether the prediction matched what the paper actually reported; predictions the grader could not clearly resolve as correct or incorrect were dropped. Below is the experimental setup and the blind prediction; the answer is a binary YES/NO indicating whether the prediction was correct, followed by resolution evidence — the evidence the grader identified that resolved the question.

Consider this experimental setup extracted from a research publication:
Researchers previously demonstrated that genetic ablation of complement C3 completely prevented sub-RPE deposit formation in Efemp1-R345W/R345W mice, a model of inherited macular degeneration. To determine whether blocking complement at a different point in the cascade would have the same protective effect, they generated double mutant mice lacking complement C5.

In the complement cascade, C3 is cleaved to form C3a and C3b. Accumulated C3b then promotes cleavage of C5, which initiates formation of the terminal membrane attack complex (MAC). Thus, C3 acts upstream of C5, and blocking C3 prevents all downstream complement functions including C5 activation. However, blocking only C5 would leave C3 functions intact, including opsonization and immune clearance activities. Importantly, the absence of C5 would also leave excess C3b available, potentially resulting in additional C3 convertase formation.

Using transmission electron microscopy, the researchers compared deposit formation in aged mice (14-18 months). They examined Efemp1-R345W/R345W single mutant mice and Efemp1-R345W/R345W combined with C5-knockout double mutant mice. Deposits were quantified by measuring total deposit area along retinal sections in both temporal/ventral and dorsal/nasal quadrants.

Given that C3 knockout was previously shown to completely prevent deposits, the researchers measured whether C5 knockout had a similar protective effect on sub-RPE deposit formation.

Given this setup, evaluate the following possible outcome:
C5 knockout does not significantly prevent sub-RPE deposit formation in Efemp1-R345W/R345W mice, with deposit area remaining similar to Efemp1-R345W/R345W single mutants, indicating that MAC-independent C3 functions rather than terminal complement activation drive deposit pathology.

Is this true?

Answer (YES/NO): YES